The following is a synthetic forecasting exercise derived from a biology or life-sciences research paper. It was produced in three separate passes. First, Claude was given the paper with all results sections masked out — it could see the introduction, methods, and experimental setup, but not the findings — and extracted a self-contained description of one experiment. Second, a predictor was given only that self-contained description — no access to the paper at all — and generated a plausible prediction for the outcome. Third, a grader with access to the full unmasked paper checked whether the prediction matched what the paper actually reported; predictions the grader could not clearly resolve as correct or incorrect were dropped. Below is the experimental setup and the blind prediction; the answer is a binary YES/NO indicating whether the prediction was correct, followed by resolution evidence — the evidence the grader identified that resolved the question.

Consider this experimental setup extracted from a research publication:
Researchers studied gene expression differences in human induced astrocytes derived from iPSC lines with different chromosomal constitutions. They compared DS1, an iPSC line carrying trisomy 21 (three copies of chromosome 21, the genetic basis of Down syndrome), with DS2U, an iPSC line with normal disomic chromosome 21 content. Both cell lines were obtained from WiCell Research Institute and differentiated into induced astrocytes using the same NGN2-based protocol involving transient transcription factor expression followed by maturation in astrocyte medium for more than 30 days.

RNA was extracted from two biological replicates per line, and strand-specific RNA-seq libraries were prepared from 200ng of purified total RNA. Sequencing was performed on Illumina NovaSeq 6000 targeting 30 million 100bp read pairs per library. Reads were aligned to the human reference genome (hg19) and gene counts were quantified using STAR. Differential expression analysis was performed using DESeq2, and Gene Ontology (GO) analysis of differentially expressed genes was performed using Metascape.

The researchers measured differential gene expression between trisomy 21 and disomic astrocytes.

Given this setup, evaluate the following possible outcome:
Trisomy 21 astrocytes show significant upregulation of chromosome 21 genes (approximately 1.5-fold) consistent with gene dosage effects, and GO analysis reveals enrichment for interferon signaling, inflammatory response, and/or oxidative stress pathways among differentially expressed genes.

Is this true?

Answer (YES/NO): NO